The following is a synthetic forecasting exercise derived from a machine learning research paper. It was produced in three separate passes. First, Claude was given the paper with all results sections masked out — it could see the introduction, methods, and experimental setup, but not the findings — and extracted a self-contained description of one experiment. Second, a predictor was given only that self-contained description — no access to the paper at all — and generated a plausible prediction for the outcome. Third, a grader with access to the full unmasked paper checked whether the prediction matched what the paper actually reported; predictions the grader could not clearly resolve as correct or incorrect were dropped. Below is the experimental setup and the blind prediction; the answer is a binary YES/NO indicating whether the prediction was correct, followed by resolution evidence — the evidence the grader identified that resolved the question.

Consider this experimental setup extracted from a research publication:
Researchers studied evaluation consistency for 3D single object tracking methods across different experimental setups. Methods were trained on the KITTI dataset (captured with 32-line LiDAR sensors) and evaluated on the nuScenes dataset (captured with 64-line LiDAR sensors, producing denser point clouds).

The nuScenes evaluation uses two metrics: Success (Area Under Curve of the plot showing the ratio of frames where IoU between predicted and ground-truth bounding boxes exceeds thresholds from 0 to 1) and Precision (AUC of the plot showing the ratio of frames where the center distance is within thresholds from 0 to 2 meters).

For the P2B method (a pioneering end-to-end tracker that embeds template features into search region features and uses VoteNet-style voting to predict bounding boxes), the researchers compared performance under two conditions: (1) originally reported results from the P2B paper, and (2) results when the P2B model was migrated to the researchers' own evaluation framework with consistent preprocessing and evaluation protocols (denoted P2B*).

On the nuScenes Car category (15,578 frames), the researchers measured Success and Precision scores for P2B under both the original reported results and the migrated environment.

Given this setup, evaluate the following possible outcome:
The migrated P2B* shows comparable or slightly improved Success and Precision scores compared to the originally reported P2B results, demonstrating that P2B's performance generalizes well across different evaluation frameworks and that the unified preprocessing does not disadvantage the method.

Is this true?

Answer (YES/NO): NO